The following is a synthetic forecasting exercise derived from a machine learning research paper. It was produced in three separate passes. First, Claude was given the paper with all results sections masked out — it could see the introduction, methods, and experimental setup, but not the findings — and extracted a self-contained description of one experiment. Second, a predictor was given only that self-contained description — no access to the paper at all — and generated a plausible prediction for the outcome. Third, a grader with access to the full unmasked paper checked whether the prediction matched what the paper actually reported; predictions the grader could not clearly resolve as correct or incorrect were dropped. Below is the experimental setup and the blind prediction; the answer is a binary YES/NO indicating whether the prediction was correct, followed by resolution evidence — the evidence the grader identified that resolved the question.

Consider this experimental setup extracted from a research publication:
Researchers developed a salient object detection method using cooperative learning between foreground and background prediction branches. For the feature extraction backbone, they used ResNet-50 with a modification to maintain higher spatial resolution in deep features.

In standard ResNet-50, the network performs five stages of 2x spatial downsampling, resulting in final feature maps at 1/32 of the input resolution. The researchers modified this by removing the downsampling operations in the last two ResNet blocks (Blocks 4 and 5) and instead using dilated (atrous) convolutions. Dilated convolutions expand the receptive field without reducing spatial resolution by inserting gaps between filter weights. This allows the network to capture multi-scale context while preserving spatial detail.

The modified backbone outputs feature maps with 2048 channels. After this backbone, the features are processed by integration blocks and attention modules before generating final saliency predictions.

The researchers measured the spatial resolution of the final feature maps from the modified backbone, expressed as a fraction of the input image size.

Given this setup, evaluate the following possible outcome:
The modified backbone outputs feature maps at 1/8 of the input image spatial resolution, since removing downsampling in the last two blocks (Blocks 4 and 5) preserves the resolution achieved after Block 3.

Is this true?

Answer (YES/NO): YES